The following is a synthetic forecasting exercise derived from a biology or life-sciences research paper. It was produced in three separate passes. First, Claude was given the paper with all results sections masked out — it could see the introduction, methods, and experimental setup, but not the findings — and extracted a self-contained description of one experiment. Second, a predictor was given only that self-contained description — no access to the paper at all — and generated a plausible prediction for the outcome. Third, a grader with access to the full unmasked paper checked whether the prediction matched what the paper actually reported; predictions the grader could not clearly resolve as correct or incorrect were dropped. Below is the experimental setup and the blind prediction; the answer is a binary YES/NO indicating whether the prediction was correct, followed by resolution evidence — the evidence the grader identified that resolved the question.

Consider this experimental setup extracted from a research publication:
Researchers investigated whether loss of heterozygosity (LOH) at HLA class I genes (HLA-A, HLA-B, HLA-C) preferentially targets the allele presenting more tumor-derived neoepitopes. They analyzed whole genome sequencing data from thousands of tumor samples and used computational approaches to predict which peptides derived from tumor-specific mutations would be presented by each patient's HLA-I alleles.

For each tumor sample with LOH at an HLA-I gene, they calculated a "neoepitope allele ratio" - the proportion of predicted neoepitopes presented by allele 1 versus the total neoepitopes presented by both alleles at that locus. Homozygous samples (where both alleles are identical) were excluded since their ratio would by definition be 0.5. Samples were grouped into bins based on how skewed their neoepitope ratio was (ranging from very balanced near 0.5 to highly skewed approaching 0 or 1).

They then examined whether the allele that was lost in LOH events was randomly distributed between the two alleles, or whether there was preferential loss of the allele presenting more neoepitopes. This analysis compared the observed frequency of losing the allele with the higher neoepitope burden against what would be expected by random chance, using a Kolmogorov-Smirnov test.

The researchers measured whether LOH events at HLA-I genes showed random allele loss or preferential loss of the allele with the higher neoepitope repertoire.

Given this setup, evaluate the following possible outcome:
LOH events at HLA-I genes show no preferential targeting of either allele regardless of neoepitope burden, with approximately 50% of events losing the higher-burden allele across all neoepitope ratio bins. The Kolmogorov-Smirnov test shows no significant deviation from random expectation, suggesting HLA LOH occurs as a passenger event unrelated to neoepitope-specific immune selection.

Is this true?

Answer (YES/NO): NO